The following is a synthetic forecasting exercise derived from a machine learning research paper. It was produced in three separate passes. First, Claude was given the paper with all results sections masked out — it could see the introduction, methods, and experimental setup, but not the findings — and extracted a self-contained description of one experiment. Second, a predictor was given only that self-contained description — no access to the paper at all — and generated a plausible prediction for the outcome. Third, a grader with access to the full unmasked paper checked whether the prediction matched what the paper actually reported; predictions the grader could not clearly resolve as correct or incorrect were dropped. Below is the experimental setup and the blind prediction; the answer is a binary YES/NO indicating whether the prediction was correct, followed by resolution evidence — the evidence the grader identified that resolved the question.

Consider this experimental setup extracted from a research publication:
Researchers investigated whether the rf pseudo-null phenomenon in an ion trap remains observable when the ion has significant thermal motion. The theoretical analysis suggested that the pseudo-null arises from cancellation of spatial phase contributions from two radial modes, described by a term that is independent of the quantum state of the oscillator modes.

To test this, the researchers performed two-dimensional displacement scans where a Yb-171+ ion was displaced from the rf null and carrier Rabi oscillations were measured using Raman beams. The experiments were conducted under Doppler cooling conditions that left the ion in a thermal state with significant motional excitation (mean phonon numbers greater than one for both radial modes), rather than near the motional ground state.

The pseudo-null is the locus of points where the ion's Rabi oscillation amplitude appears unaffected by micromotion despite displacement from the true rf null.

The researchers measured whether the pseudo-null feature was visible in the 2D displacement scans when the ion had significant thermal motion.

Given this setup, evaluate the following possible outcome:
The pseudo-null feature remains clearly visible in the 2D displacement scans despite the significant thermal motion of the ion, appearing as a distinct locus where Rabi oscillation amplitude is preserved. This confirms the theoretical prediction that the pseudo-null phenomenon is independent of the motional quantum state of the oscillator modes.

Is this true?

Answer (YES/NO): YES